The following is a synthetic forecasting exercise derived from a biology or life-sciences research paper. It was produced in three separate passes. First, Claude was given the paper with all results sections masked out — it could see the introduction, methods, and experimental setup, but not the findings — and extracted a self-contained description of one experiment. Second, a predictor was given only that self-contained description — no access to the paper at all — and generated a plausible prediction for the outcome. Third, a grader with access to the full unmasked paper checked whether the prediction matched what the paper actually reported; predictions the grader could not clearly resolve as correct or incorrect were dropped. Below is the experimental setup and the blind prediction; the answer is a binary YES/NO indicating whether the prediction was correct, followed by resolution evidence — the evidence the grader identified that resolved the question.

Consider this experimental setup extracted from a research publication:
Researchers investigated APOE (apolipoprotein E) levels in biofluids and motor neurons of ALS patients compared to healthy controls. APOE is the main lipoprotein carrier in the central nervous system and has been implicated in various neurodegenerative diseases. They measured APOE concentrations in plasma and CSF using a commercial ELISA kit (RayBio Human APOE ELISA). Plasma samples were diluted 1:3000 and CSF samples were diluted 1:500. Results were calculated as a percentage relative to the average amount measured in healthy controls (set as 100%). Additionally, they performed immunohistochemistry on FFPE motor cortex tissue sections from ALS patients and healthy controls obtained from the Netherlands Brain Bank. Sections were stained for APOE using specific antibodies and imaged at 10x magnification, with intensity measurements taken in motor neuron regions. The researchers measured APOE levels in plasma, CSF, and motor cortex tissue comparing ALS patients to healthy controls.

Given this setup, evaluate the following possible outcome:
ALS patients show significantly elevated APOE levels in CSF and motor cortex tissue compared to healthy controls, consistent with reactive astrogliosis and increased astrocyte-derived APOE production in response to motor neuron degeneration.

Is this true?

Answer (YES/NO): NO